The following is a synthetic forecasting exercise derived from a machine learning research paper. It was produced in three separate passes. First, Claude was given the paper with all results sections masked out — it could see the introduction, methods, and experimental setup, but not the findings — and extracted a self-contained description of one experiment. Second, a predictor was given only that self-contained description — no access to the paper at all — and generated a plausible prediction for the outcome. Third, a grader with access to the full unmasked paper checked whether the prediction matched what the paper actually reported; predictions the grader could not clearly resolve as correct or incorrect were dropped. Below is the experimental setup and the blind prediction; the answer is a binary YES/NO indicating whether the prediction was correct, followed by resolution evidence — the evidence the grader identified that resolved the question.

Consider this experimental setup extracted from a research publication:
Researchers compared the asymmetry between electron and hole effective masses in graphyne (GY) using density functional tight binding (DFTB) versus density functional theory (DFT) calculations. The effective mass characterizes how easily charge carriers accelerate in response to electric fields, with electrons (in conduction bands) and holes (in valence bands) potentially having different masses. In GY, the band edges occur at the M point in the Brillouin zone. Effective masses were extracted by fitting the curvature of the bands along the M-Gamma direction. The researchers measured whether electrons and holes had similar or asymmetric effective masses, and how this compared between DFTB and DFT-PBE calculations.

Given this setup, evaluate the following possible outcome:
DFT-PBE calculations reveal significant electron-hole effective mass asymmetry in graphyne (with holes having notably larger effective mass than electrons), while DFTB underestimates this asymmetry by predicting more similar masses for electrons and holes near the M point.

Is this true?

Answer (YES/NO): NO